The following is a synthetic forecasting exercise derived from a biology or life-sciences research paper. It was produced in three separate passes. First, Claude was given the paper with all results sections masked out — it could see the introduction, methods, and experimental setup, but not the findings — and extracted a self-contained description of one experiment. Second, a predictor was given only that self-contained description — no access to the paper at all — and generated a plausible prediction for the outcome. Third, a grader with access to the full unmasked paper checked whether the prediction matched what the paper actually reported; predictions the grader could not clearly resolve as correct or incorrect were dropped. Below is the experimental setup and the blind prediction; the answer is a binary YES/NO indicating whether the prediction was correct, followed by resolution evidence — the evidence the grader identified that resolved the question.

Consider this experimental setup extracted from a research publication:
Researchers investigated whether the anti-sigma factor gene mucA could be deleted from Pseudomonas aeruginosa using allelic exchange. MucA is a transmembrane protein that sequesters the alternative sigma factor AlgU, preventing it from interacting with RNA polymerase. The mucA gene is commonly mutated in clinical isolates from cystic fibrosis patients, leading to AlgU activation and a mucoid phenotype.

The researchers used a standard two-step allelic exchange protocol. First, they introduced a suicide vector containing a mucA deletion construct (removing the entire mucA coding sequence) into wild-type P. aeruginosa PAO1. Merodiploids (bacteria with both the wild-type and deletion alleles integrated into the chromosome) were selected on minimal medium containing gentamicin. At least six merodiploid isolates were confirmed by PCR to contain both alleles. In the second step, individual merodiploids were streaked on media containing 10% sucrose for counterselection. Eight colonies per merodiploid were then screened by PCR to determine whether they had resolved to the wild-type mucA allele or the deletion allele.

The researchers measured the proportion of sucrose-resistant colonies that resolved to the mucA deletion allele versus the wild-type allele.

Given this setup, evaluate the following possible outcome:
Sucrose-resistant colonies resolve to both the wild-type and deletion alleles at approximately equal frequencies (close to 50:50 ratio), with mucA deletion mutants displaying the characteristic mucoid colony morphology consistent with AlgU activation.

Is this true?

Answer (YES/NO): NO